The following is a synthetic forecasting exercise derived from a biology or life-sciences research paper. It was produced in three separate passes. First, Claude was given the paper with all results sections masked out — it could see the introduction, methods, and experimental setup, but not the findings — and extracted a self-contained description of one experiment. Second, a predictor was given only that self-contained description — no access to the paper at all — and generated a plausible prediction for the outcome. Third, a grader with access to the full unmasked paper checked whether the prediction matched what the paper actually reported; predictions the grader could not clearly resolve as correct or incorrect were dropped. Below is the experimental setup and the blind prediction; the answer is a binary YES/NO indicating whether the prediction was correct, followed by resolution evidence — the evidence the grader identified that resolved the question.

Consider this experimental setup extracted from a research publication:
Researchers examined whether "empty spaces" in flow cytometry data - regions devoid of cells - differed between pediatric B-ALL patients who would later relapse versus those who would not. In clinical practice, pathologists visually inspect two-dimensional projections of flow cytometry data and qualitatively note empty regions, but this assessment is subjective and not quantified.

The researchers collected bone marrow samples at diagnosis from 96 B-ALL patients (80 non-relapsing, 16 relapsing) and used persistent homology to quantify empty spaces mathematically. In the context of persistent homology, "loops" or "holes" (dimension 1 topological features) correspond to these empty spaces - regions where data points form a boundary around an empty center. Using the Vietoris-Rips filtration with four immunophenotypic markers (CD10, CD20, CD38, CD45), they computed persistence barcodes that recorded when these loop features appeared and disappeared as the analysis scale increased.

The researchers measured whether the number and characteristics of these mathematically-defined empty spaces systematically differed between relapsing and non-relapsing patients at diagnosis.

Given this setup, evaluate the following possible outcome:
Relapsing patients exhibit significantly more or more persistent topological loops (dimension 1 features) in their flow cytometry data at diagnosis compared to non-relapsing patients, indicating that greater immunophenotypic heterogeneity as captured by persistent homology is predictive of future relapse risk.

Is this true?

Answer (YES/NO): YES